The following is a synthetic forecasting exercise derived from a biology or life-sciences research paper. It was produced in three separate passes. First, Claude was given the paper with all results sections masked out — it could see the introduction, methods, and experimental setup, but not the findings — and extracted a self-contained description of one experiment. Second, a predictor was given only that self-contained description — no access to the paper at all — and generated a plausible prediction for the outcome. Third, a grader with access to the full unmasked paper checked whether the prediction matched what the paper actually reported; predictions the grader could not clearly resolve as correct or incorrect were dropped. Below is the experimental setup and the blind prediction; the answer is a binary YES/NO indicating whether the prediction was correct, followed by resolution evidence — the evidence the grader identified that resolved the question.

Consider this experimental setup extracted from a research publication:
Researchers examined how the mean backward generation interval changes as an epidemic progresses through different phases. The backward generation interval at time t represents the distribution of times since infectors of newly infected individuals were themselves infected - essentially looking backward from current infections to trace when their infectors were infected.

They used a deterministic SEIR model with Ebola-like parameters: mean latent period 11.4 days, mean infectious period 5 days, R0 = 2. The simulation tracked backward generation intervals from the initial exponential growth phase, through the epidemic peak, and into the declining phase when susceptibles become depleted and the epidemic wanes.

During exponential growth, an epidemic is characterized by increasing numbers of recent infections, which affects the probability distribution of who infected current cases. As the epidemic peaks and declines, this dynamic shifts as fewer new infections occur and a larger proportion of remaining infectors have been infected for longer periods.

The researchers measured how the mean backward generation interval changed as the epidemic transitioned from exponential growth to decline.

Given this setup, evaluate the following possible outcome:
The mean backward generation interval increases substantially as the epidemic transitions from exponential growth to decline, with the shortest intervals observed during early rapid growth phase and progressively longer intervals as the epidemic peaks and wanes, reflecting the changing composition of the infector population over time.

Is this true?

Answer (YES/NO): YES